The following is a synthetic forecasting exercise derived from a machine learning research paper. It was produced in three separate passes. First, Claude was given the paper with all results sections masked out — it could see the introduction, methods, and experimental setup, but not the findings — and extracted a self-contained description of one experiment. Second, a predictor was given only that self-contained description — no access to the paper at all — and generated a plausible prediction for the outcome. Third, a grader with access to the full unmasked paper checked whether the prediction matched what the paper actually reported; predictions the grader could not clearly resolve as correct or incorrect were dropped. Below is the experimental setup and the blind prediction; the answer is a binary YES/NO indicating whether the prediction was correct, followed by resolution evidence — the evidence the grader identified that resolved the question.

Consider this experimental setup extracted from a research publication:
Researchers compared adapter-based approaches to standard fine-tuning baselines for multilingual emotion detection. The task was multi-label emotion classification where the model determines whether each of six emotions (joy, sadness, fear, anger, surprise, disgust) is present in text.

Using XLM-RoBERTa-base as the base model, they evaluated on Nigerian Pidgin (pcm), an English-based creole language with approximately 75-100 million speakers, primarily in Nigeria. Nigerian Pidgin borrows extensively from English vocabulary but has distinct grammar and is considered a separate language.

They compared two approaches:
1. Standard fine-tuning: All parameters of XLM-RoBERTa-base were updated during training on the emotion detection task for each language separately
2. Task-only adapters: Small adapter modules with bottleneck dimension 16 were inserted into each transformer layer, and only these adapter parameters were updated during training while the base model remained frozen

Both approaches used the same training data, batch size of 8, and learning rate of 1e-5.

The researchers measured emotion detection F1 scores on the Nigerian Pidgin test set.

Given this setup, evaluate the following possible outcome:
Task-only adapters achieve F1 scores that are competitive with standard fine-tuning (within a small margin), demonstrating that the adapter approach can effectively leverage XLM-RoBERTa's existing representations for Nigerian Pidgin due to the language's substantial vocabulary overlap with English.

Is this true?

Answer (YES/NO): NO